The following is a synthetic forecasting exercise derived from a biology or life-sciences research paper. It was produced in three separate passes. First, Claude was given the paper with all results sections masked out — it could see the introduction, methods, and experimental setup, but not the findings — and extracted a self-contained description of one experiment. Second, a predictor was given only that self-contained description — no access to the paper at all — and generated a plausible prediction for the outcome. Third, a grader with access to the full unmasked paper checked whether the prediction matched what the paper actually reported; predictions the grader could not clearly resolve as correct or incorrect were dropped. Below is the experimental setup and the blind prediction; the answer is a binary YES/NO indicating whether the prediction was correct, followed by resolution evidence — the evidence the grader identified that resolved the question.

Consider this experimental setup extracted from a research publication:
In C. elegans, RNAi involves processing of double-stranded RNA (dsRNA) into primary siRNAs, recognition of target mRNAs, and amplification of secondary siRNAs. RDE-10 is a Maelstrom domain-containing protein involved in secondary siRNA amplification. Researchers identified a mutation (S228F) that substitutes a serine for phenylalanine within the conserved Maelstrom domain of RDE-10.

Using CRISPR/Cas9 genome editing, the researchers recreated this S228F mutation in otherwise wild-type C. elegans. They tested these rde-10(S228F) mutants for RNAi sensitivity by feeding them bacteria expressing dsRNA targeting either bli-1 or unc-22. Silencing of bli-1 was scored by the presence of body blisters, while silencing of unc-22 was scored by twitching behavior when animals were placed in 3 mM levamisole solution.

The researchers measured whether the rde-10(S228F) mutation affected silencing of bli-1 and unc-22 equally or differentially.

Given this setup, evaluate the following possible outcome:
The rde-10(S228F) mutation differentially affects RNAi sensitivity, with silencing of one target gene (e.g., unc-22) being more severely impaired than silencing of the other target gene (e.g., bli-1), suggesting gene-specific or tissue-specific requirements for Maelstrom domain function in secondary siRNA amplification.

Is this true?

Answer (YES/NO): NO